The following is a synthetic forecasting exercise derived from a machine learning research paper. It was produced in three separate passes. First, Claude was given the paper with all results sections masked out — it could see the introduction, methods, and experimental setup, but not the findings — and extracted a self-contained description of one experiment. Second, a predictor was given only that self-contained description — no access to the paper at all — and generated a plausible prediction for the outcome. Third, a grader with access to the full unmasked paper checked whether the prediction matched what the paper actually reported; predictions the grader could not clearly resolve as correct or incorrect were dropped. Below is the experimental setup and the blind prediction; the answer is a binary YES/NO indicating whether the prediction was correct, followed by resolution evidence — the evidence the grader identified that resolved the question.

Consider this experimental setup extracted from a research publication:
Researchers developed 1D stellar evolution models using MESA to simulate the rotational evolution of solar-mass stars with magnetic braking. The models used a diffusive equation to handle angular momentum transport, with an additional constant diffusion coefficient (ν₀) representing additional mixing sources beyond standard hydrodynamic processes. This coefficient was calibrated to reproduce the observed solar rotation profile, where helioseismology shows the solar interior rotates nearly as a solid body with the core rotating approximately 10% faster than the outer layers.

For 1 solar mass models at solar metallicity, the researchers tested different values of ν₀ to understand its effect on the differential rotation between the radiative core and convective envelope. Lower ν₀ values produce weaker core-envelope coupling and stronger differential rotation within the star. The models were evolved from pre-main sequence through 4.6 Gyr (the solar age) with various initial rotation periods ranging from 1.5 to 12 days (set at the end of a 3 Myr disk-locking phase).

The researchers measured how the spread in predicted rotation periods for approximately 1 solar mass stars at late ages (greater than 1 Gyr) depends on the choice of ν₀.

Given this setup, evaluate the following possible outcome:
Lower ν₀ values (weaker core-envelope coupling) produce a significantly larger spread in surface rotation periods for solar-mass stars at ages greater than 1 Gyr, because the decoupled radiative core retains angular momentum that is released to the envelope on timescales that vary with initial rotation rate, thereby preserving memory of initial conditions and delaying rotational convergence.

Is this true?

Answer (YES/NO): YES